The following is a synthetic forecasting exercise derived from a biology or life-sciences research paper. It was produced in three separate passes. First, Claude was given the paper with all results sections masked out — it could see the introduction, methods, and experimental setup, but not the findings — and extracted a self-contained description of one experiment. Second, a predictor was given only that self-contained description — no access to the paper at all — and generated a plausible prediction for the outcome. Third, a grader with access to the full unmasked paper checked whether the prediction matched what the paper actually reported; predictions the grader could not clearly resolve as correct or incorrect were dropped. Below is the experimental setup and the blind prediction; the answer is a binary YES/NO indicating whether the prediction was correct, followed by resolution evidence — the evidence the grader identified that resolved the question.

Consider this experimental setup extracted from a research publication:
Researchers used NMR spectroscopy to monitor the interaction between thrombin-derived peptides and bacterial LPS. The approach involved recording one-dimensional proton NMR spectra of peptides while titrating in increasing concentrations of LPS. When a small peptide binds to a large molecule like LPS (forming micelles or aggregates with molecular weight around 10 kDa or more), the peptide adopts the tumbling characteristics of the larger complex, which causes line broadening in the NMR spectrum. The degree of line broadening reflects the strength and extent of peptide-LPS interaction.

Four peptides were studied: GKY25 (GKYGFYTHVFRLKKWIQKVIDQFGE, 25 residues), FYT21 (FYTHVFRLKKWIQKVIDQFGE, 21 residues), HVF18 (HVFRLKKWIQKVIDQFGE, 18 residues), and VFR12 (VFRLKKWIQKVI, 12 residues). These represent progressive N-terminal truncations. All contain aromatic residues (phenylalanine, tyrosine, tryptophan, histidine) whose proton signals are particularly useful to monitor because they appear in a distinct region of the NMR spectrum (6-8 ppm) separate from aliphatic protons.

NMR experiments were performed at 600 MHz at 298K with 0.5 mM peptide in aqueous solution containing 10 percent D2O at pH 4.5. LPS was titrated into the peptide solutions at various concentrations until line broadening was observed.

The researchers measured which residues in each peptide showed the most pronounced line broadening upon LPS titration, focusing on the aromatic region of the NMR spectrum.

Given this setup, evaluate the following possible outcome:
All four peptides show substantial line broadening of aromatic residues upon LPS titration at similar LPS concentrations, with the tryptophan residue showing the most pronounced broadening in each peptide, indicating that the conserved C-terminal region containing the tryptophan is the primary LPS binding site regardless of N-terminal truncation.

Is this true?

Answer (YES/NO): NO